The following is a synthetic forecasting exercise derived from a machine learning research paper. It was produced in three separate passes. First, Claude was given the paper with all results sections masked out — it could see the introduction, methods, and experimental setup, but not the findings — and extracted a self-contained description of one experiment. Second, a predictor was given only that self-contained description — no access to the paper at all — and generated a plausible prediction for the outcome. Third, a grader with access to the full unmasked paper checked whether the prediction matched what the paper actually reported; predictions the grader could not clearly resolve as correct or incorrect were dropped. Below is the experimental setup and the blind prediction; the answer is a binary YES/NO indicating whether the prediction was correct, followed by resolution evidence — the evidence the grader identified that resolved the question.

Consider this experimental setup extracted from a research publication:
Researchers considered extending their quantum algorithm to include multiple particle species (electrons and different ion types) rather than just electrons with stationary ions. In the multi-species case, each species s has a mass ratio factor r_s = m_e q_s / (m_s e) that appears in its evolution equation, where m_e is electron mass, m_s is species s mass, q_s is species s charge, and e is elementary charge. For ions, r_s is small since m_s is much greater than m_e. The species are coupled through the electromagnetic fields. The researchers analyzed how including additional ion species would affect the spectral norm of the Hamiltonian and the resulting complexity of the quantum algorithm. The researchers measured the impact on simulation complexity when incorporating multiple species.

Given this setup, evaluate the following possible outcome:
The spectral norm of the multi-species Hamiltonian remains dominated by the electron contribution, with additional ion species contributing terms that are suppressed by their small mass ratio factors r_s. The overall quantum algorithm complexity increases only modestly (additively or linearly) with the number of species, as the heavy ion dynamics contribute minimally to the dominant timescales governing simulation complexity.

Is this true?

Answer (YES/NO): YES